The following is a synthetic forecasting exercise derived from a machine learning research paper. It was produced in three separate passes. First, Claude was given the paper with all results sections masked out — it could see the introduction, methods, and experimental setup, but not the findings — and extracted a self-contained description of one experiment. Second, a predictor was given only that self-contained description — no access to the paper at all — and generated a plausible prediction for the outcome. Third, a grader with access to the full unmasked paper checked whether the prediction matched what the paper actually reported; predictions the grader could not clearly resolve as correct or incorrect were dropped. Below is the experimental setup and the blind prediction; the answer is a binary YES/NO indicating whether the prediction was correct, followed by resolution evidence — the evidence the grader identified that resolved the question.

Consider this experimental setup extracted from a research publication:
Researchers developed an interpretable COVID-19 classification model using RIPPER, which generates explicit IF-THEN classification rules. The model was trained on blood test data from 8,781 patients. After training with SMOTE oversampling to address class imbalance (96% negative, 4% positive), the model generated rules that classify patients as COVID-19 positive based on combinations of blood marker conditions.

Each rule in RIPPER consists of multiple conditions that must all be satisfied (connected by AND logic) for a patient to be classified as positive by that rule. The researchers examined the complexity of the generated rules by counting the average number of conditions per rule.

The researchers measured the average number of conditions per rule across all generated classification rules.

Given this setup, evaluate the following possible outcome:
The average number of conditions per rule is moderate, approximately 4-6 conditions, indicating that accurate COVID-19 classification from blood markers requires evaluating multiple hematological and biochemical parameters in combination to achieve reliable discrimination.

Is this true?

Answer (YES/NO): YES